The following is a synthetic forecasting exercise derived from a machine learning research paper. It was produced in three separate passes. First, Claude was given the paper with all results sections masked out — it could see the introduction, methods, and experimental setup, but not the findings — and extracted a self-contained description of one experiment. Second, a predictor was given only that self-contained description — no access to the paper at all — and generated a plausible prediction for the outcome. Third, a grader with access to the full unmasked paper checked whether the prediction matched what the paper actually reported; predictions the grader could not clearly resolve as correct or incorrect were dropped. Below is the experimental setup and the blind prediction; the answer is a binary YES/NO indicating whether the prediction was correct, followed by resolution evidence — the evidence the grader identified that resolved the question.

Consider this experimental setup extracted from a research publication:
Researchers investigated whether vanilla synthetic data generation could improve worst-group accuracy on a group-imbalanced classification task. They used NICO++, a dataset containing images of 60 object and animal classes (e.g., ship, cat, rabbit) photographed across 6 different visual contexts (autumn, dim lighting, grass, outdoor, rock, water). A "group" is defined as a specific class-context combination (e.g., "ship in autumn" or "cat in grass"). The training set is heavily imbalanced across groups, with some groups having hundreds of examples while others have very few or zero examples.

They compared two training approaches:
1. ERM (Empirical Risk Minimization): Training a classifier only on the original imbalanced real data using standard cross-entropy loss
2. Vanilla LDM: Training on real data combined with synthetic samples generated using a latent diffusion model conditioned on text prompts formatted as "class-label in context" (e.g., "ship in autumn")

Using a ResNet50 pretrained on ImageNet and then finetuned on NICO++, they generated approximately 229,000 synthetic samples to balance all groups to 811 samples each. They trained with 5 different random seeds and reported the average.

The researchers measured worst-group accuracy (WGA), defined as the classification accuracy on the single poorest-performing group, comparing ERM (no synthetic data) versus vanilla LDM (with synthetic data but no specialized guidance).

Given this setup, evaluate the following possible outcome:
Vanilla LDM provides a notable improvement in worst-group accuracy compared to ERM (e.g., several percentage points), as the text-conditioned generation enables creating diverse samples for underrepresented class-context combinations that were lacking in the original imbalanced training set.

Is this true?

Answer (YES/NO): NO